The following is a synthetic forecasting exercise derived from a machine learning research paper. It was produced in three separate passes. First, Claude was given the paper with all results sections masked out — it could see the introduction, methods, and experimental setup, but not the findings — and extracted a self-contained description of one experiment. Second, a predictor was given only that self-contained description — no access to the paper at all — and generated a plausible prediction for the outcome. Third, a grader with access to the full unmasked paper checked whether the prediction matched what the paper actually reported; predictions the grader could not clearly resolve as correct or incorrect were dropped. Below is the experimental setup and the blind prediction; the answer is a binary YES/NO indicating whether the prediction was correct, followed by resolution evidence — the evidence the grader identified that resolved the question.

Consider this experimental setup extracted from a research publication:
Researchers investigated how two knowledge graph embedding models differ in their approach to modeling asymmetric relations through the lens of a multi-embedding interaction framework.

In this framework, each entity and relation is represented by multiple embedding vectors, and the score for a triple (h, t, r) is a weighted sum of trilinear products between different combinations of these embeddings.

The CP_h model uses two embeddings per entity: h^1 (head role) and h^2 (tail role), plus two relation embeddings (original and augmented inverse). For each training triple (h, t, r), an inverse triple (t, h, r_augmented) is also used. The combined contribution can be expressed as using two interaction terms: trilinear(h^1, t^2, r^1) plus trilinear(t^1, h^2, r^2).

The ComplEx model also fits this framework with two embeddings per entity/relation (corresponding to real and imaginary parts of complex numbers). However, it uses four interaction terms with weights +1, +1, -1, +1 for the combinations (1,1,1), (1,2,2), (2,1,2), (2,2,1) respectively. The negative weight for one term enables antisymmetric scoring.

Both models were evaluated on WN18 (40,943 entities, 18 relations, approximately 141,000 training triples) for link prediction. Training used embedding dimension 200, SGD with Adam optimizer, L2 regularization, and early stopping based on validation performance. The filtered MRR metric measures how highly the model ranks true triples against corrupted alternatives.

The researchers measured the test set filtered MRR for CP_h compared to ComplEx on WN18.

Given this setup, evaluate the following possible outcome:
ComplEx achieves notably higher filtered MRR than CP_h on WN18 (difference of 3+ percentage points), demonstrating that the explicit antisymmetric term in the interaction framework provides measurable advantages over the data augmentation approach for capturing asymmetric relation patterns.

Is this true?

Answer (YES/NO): NO